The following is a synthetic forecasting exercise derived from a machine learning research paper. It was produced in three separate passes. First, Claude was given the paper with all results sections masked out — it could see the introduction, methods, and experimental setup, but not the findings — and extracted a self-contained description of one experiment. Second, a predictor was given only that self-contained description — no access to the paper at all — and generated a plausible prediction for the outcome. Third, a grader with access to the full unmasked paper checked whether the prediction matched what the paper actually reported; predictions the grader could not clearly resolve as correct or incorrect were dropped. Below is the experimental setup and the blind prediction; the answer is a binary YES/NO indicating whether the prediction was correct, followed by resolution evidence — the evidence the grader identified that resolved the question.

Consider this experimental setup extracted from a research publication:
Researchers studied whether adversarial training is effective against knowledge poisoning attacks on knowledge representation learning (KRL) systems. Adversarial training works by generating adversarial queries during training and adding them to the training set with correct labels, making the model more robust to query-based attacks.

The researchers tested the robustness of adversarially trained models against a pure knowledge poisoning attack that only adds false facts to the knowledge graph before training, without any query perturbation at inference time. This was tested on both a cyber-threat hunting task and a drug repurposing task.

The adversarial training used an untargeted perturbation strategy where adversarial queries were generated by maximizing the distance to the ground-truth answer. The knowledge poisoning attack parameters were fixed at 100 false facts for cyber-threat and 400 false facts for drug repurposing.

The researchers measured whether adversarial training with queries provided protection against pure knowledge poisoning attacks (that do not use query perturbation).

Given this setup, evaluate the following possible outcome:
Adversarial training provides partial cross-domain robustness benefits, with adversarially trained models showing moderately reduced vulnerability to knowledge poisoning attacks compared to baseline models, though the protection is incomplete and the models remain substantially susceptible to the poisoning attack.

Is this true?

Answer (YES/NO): NO